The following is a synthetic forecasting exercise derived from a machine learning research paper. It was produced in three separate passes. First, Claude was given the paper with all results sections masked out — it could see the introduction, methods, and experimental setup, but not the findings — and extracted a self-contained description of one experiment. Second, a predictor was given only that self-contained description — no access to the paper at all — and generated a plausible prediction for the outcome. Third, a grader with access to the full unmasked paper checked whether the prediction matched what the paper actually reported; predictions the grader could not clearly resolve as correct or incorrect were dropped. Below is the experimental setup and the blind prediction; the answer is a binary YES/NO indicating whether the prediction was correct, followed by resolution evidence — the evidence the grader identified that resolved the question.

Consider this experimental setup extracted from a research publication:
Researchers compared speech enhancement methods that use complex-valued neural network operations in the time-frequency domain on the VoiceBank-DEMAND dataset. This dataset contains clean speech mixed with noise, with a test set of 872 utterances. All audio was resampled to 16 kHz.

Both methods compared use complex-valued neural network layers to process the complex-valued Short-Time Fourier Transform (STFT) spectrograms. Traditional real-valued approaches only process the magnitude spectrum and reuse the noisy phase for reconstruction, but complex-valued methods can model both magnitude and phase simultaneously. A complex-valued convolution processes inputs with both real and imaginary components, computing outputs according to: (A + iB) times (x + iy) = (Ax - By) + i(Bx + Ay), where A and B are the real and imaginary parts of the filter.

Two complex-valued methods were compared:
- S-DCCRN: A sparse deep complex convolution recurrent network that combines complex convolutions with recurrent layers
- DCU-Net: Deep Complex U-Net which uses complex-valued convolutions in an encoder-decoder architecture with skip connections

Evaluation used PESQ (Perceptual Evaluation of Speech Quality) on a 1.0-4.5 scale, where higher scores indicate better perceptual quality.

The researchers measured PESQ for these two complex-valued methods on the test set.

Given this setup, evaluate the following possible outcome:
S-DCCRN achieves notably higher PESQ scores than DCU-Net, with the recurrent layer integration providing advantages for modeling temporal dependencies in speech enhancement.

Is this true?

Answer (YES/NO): NO